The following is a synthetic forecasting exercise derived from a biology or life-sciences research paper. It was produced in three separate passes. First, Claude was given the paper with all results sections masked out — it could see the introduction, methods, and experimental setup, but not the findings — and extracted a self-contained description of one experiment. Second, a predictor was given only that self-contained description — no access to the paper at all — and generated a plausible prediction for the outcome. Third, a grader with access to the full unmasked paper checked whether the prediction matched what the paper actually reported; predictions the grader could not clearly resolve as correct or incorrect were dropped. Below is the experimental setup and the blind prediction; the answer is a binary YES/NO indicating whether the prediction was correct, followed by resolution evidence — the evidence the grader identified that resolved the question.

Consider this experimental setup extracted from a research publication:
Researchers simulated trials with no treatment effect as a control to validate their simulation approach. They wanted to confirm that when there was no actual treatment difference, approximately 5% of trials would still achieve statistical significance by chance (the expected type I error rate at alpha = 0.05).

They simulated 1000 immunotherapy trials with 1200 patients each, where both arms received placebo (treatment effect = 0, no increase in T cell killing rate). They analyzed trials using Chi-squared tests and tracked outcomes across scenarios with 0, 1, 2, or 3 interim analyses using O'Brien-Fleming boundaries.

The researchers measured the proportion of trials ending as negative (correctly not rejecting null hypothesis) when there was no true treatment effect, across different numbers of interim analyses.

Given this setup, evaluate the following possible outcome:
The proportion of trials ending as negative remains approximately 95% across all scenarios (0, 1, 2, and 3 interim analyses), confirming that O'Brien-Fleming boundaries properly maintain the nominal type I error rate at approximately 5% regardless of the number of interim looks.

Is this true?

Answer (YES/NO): YES